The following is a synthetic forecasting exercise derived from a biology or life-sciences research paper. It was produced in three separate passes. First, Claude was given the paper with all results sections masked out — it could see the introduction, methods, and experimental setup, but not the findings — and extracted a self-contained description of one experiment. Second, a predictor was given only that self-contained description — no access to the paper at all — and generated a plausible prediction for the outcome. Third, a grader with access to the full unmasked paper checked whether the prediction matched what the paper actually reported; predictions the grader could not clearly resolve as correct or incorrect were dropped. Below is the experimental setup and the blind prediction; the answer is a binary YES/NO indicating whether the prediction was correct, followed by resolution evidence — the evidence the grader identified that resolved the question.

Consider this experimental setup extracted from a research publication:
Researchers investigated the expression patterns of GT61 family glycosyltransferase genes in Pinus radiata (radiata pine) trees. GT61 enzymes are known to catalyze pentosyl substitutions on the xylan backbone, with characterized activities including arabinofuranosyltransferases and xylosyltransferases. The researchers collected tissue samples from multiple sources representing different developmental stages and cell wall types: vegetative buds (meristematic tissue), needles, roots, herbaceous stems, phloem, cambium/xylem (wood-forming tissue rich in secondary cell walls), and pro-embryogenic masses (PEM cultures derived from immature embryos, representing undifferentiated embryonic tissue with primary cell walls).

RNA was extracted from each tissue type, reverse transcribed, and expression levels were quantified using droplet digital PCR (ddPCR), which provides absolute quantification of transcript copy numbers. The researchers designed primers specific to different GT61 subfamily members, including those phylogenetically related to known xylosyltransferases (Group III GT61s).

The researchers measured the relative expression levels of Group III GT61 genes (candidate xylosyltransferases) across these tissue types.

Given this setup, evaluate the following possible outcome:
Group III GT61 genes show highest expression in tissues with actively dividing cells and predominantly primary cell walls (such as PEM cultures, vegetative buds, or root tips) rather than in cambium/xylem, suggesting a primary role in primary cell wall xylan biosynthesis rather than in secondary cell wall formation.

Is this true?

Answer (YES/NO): YES